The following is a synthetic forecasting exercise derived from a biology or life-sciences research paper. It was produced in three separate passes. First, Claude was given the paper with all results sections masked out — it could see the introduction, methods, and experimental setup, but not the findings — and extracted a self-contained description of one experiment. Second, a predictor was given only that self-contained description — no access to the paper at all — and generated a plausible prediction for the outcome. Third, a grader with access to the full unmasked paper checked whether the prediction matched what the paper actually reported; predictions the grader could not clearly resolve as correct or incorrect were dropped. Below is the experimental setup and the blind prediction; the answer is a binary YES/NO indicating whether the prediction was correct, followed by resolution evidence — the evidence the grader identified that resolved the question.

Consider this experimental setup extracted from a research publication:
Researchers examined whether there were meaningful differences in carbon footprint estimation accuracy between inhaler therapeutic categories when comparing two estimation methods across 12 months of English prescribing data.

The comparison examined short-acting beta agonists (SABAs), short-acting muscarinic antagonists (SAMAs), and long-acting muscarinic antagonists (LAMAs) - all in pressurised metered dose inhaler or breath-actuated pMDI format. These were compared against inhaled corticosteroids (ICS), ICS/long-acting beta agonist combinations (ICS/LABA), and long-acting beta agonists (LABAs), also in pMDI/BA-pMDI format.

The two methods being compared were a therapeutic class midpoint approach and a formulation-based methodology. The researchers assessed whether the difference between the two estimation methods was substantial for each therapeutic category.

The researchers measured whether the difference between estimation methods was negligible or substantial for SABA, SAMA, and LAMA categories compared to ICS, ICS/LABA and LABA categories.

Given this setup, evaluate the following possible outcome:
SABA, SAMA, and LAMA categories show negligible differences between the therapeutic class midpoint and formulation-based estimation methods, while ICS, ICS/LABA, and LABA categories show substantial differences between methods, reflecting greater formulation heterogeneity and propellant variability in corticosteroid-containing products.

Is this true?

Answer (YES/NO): YES